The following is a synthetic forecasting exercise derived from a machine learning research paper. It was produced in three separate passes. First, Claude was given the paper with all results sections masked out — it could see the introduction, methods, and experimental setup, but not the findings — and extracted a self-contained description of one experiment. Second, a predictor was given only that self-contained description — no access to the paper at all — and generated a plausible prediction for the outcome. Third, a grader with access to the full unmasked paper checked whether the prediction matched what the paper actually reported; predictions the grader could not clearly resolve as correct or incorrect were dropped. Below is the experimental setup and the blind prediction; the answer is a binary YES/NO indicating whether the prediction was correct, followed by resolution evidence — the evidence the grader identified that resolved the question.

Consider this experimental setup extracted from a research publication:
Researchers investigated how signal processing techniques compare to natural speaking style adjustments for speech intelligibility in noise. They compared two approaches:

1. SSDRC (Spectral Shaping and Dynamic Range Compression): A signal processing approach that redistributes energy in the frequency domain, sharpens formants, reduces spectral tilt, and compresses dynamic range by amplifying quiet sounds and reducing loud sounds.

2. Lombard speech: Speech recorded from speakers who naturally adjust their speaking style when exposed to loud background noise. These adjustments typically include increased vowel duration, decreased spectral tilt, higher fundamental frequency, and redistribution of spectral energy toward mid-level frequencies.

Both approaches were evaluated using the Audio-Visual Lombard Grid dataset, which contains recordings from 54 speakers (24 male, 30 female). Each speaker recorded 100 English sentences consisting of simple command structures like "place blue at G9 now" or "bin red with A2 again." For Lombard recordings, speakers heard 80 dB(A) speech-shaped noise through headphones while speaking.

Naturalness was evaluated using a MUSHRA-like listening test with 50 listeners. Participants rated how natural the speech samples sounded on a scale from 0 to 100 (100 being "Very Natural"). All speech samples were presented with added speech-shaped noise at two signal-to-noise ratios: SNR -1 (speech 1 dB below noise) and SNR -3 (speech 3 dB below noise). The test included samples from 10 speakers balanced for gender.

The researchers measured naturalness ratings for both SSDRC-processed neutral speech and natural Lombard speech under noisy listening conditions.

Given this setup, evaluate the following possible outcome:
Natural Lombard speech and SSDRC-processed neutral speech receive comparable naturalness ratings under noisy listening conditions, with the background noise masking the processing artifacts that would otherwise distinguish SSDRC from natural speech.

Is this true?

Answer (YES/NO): NO